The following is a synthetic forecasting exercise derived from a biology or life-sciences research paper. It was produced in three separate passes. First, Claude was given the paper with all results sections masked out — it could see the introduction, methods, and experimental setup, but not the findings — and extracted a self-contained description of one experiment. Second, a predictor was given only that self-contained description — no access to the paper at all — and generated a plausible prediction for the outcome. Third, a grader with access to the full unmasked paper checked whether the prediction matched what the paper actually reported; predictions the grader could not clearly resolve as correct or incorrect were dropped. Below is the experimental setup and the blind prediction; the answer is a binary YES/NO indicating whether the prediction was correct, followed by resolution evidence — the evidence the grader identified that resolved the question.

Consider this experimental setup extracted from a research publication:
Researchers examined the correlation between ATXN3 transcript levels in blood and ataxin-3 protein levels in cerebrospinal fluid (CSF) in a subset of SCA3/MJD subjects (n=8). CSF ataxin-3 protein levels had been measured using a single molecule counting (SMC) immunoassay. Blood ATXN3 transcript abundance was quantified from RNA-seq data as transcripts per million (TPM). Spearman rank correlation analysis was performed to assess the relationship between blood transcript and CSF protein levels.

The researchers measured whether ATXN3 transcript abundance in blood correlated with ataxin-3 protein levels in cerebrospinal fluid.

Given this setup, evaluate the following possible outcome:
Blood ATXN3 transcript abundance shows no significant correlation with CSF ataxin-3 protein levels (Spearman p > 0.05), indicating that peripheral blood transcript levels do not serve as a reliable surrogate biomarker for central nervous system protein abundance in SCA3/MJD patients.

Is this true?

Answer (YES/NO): NO